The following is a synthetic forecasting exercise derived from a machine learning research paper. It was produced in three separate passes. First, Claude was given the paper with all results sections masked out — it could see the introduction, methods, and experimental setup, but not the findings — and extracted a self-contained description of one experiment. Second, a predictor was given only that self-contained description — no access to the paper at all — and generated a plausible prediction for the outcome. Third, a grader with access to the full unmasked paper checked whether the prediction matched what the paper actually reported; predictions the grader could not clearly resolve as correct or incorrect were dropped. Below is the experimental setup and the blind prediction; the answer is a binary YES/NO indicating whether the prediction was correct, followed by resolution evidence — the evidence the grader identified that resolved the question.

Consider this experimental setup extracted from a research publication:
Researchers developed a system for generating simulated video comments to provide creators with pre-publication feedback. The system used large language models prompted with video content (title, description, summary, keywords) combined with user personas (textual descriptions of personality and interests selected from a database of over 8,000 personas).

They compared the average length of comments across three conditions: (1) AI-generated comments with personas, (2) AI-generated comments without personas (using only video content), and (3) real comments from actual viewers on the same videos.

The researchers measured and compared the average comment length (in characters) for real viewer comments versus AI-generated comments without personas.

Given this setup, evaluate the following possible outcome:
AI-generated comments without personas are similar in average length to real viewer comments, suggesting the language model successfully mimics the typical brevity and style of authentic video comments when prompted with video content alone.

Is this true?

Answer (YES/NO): NO